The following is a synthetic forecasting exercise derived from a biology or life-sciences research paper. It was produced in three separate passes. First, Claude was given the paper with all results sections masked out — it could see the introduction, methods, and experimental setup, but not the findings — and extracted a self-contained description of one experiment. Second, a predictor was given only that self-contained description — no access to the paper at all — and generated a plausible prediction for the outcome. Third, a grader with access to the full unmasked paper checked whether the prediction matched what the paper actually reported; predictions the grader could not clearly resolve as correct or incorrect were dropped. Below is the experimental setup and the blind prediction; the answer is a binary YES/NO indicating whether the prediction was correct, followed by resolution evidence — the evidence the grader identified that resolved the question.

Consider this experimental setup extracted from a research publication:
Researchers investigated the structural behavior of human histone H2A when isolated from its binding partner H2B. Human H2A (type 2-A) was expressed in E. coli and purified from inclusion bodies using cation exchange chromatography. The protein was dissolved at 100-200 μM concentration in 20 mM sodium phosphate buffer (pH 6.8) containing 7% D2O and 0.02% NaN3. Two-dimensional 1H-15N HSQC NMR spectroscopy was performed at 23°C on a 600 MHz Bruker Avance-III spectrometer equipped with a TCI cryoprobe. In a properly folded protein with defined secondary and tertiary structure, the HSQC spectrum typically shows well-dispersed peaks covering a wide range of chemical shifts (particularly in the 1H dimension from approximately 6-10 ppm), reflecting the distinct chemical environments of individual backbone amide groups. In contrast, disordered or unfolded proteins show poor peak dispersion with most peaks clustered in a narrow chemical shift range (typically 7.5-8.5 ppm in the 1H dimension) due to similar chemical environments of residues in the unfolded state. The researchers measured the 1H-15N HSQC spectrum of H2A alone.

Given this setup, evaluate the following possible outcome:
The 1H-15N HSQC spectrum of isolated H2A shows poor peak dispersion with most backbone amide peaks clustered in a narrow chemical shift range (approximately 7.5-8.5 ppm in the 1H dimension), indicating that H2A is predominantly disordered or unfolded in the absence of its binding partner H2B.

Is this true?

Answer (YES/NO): YES